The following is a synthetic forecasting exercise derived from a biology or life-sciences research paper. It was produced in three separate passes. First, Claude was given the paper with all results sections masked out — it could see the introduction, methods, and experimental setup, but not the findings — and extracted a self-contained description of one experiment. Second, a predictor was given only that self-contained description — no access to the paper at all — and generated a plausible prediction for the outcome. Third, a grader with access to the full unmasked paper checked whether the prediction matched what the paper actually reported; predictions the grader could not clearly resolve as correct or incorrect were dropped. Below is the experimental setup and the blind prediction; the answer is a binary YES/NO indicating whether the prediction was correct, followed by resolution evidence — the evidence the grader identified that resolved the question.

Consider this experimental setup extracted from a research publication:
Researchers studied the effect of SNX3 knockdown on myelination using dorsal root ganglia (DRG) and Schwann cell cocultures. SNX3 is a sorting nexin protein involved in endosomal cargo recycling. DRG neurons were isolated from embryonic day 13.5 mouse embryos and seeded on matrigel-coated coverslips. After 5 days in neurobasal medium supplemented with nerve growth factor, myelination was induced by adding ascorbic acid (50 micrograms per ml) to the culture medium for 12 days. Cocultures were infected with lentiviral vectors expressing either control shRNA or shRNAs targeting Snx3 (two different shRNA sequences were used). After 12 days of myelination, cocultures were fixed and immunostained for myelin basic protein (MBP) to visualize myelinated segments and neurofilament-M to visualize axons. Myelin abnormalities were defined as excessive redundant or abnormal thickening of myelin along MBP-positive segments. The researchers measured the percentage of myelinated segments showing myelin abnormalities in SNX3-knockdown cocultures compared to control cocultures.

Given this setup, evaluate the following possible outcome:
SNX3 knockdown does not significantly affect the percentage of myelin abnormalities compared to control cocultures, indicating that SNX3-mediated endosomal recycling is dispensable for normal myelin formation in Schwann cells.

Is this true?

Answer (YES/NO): NO